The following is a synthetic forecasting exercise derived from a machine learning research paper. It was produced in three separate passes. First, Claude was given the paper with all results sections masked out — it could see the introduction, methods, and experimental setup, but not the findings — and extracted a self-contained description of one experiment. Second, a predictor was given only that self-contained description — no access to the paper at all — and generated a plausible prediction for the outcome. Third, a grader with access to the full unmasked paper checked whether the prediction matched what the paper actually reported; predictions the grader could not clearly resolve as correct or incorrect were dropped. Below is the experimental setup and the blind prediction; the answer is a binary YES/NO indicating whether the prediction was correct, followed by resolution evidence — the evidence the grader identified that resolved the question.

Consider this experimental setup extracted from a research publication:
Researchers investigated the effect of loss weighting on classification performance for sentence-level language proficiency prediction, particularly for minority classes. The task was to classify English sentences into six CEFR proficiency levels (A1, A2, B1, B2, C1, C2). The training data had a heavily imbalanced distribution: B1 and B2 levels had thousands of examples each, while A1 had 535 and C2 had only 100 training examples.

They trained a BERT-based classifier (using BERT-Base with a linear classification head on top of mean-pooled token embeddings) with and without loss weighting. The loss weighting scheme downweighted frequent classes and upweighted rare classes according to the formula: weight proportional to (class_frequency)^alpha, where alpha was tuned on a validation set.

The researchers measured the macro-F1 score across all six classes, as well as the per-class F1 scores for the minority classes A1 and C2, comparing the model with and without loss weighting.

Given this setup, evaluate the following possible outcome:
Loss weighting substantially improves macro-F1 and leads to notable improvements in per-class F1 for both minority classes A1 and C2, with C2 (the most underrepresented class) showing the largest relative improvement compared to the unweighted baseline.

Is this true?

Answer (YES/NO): NO